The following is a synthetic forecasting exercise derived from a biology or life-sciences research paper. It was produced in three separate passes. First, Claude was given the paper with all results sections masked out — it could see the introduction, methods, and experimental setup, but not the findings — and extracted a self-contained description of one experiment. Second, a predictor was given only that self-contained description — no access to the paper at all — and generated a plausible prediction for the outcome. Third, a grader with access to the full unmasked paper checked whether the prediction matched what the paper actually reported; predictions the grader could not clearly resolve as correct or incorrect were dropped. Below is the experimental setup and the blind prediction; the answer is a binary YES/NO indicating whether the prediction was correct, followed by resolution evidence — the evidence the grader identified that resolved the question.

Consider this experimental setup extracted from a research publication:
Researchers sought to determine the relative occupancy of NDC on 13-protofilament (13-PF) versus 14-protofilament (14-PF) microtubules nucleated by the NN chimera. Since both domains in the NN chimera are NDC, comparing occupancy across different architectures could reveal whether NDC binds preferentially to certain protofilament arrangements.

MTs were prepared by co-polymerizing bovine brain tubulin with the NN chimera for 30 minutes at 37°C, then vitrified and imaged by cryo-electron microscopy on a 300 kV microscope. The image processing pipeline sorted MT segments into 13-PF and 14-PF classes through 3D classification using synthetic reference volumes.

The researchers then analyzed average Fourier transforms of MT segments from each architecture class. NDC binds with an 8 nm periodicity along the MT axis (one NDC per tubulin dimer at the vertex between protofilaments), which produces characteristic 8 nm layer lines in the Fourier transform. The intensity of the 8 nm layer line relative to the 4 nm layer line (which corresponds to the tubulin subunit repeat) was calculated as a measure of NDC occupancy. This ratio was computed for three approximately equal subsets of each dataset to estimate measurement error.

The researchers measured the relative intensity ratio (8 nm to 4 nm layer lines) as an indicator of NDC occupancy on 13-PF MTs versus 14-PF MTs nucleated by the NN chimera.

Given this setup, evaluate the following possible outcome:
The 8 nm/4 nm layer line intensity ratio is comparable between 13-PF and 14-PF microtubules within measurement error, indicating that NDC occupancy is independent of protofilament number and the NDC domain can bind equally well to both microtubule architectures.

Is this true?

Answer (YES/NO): YES